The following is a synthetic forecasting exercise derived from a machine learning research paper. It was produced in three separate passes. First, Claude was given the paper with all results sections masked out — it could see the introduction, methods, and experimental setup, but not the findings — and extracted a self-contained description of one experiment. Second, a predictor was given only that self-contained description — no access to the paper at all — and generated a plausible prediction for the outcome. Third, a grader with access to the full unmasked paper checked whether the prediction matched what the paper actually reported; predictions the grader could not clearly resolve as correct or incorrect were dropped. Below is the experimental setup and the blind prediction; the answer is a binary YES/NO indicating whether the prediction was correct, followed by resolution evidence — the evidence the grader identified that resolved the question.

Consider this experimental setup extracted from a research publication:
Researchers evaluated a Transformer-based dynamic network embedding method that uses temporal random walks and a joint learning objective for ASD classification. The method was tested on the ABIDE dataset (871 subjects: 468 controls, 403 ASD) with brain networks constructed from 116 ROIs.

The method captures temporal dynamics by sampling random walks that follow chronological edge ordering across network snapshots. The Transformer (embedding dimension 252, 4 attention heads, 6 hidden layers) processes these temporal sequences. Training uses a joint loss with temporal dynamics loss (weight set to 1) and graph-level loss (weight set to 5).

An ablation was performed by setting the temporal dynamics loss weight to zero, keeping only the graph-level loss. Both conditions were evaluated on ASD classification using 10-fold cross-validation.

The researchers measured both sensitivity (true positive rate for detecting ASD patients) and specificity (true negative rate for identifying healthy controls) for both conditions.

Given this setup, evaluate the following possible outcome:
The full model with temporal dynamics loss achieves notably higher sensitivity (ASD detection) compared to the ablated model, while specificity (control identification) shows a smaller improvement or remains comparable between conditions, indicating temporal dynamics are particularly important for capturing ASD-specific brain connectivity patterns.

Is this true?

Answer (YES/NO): YES